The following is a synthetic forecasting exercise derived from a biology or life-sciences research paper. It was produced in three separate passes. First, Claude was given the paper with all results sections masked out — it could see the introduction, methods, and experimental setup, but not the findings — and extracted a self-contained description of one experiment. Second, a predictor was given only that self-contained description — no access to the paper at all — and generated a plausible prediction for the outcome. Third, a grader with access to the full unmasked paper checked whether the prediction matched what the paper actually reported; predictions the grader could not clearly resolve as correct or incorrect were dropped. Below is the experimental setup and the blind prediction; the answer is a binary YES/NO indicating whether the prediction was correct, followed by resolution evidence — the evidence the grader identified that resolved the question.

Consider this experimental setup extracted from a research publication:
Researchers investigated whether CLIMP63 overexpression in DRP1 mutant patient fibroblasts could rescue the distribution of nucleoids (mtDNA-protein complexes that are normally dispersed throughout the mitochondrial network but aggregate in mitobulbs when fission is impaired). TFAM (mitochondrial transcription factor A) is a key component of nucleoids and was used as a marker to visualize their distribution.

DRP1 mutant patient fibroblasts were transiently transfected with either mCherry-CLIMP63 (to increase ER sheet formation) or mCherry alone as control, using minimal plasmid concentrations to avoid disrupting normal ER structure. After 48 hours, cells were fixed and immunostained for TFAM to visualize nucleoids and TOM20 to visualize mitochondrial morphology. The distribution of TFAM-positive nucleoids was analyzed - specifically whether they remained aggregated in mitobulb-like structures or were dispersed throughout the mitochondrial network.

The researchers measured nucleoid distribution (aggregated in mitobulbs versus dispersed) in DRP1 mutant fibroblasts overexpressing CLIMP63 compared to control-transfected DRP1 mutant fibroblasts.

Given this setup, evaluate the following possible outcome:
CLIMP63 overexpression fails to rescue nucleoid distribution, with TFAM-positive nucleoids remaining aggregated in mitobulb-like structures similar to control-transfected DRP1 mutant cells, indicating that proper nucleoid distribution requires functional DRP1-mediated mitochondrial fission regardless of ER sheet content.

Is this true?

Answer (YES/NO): NO